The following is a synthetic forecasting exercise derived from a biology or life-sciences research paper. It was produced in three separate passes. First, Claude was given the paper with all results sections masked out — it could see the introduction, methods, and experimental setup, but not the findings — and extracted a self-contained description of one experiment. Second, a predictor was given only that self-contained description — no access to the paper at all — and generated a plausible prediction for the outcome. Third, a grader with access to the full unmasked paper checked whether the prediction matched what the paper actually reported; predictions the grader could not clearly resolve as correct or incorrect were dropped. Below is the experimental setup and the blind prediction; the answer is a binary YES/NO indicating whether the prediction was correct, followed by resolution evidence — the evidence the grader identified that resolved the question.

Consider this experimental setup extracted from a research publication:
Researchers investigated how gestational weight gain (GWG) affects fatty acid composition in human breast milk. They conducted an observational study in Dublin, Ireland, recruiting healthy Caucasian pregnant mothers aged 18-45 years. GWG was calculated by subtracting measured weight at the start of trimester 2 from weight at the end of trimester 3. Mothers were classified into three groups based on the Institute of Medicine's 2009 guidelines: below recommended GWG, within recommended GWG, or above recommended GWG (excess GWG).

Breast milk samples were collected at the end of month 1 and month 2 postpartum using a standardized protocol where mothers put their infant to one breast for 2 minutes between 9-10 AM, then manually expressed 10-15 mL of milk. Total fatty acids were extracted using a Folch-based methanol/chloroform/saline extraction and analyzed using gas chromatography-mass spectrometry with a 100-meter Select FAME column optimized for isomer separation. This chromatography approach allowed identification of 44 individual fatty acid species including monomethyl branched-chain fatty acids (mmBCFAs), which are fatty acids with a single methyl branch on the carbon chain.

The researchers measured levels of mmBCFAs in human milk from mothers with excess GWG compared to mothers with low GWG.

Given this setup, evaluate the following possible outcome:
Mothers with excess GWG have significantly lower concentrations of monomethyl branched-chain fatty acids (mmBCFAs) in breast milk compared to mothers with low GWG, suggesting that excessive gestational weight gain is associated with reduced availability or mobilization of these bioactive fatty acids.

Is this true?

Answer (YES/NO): YES